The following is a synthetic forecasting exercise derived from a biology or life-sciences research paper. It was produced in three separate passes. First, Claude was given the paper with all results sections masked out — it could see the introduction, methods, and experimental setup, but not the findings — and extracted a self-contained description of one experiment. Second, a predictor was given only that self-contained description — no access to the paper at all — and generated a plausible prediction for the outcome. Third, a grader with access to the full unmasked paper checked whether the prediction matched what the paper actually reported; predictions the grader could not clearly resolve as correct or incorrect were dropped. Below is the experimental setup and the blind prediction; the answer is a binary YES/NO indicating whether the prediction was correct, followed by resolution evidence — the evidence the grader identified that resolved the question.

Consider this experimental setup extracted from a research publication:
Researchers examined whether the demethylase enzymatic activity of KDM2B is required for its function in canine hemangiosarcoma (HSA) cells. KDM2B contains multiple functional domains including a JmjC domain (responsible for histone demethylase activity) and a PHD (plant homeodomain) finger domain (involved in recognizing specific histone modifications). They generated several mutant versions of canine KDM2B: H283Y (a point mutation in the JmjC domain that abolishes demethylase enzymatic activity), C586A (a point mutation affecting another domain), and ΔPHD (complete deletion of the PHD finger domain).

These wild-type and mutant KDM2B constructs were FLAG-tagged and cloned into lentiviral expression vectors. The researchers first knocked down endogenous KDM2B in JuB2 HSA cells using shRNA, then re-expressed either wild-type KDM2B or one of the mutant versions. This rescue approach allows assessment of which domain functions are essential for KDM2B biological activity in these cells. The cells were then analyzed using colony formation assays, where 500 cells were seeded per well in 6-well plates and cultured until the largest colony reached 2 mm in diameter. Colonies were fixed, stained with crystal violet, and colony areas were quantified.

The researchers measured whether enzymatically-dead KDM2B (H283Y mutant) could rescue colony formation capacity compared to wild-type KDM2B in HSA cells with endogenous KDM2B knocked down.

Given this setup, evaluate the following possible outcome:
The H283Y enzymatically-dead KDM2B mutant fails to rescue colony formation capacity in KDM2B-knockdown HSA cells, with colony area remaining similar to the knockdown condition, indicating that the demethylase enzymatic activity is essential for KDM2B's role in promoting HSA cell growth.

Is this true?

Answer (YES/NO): YES